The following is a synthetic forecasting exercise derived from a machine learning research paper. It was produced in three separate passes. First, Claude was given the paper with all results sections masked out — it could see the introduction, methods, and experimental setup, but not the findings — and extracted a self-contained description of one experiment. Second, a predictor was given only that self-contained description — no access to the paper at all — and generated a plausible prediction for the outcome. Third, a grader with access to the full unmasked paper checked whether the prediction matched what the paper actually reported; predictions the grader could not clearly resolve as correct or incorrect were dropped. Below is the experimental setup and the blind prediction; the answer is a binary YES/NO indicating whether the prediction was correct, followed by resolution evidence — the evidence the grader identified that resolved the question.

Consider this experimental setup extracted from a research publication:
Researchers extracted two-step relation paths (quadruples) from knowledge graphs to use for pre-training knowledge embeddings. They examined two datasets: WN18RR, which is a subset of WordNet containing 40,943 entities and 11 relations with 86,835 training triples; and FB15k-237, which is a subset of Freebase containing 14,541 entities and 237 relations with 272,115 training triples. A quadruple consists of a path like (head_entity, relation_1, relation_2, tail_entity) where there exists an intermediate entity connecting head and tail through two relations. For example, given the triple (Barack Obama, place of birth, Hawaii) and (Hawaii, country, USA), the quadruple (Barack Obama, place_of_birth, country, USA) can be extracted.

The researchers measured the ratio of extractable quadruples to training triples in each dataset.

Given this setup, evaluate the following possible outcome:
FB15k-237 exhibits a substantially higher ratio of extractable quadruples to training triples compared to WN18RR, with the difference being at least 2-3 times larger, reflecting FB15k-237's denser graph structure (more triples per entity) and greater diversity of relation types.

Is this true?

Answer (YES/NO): YES